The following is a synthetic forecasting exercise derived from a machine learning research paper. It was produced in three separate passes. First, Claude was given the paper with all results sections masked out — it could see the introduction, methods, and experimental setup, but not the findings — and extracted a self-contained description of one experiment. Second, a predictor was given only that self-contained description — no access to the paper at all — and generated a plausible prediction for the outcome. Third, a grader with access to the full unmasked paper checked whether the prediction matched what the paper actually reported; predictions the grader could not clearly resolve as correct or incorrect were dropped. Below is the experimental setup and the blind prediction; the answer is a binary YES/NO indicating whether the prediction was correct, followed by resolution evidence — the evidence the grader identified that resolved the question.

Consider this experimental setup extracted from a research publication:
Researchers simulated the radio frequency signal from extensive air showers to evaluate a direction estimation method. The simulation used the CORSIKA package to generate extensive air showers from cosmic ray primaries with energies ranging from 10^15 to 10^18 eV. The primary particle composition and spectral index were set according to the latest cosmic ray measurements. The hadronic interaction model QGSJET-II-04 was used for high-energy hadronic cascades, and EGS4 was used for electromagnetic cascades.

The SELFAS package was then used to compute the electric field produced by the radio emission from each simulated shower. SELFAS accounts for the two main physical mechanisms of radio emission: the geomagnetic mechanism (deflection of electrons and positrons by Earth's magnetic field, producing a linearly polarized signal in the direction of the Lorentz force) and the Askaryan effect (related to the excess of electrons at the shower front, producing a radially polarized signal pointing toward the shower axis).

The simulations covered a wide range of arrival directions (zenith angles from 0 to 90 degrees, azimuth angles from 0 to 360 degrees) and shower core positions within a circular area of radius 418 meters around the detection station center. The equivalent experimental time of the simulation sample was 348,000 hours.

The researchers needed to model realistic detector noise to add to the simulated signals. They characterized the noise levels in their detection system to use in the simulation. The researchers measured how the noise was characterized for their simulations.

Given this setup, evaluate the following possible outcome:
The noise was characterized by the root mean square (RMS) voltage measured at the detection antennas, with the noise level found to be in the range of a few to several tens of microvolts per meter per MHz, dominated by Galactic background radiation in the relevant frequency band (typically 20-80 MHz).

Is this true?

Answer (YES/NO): NO